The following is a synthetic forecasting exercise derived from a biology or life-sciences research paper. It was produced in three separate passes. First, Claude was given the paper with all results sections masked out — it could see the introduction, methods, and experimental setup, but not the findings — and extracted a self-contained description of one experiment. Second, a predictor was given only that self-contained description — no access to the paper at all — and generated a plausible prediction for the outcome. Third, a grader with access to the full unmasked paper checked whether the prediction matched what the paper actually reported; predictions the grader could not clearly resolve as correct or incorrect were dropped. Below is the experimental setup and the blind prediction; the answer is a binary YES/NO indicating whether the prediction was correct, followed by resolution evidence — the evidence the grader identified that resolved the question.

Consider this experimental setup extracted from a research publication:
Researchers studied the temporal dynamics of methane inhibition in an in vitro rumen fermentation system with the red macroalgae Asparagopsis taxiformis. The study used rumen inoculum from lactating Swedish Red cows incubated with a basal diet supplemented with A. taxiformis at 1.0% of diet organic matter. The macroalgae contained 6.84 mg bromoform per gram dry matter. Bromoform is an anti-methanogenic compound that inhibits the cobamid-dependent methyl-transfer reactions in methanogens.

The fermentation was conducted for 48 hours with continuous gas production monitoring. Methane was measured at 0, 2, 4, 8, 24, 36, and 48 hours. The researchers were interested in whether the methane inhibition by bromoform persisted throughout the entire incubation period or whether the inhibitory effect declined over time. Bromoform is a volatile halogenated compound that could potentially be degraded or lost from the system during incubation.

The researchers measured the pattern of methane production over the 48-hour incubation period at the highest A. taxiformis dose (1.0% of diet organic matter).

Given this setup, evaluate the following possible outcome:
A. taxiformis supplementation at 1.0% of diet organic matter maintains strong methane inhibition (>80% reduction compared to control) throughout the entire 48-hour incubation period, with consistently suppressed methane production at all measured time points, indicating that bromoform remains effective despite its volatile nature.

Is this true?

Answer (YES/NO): NO